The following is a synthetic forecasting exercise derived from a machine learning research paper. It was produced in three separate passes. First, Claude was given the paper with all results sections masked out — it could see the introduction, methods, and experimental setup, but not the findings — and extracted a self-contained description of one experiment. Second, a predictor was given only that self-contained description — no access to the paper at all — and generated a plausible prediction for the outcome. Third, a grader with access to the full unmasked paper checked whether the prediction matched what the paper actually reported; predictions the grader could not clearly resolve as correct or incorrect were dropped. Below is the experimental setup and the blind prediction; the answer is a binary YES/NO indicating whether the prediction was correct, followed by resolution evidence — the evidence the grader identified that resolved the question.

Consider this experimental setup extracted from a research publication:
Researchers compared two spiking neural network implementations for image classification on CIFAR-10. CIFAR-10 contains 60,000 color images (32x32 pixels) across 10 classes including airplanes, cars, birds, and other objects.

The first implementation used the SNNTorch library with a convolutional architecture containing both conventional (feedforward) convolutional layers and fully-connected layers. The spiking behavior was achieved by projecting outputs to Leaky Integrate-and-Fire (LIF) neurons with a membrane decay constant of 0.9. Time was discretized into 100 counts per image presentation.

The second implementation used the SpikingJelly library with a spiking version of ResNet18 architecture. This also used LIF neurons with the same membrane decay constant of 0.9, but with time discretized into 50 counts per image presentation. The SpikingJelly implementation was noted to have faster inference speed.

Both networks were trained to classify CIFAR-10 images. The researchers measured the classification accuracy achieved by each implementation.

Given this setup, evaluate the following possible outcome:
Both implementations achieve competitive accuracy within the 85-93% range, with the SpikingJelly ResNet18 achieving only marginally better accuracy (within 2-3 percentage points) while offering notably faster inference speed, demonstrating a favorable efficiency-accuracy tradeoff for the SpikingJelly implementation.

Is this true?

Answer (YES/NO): NO